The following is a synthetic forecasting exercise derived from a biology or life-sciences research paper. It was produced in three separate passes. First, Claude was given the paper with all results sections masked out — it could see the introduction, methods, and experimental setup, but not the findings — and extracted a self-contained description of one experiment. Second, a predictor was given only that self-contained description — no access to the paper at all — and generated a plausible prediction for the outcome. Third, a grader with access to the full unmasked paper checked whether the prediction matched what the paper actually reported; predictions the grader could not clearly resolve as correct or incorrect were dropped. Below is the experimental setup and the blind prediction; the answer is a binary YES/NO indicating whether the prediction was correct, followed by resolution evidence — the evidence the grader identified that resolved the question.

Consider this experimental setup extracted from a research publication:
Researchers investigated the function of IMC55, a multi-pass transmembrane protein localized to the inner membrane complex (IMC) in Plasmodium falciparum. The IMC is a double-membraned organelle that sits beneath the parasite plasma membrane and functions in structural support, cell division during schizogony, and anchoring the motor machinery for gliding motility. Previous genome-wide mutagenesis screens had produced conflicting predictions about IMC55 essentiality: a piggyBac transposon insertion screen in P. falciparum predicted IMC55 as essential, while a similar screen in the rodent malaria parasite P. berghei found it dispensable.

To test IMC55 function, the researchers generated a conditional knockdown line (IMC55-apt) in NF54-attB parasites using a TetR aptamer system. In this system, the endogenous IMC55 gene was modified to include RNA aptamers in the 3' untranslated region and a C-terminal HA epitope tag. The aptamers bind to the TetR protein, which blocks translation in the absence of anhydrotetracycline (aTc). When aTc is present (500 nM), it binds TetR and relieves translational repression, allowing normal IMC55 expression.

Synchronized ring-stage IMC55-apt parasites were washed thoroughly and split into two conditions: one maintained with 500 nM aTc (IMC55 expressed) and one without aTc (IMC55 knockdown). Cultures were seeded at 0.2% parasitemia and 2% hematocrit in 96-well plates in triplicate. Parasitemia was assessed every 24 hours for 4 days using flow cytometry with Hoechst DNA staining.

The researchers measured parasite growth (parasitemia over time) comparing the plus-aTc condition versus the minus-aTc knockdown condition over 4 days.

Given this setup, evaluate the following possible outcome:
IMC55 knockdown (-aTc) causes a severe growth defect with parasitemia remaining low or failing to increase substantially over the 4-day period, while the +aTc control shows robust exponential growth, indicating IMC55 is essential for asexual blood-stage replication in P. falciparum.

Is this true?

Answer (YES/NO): NO